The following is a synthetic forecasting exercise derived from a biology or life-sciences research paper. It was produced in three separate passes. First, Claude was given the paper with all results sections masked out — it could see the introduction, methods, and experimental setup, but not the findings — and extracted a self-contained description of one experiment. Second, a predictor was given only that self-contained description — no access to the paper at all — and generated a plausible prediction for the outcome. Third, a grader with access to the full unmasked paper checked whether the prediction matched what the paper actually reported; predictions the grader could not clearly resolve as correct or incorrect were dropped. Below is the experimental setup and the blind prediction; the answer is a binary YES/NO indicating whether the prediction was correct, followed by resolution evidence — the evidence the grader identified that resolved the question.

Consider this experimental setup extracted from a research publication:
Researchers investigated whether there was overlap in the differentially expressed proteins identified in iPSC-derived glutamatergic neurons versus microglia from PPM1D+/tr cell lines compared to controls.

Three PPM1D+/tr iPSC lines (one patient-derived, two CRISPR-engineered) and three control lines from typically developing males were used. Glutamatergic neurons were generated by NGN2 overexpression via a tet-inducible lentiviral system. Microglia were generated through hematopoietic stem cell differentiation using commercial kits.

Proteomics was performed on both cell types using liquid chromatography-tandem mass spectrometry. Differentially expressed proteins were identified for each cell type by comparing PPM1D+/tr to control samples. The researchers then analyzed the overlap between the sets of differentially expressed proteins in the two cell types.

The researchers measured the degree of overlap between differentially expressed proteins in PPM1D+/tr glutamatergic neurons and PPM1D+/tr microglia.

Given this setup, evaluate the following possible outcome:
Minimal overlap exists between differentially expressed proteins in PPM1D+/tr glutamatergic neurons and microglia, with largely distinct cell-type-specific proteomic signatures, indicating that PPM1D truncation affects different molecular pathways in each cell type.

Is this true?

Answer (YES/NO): NO